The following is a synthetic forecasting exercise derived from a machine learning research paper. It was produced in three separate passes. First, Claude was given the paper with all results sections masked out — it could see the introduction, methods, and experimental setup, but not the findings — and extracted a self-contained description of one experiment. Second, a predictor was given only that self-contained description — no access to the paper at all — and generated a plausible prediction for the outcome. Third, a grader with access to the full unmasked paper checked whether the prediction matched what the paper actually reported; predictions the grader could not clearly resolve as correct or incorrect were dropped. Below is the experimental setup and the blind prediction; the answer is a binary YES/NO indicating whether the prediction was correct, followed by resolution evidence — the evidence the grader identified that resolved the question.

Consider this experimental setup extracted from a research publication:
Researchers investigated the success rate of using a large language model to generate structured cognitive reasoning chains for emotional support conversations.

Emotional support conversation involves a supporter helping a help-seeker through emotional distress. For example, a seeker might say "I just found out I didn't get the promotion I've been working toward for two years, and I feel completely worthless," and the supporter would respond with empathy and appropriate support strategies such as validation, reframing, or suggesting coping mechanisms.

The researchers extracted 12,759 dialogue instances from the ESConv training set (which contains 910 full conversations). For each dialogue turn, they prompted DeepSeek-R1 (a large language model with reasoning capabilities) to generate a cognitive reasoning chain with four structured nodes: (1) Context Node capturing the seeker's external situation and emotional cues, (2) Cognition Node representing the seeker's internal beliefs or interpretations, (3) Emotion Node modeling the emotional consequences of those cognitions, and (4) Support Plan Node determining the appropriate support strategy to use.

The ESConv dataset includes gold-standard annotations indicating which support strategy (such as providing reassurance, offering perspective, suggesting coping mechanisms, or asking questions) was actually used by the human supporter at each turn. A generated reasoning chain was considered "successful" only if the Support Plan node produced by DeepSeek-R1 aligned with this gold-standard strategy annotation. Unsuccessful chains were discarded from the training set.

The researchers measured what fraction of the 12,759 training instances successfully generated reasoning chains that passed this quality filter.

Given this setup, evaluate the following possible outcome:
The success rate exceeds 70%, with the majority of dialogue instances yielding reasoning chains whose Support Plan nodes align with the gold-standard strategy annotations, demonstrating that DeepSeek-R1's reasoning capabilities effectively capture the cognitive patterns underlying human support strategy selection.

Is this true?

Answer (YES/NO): NO